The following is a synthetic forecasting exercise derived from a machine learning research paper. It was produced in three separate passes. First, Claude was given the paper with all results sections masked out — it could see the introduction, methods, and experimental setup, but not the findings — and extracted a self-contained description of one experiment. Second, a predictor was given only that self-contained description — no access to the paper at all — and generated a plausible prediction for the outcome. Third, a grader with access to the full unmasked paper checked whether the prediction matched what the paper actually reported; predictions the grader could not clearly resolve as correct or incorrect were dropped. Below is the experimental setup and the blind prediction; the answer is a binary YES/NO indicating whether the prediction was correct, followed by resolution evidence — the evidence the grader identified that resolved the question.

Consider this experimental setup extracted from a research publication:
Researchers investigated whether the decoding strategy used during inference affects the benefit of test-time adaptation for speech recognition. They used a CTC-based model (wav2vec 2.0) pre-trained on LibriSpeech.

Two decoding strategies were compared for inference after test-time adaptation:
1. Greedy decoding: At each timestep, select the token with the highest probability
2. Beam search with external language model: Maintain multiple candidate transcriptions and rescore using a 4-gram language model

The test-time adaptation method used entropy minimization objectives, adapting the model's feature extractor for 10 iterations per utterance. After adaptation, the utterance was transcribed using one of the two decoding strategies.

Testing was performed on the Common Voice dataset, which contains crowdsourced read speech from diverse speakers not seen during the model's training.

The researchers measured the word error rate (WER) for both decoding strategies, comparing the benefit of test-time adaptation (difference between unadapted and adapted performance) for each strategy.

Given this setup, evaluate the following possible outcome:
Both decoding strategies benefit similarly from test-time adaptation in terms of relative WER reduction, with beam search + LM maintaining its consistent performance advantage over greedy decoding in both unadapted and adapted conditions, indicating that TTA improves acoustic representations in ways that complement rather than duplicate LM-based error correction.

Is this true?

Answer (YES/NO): NO